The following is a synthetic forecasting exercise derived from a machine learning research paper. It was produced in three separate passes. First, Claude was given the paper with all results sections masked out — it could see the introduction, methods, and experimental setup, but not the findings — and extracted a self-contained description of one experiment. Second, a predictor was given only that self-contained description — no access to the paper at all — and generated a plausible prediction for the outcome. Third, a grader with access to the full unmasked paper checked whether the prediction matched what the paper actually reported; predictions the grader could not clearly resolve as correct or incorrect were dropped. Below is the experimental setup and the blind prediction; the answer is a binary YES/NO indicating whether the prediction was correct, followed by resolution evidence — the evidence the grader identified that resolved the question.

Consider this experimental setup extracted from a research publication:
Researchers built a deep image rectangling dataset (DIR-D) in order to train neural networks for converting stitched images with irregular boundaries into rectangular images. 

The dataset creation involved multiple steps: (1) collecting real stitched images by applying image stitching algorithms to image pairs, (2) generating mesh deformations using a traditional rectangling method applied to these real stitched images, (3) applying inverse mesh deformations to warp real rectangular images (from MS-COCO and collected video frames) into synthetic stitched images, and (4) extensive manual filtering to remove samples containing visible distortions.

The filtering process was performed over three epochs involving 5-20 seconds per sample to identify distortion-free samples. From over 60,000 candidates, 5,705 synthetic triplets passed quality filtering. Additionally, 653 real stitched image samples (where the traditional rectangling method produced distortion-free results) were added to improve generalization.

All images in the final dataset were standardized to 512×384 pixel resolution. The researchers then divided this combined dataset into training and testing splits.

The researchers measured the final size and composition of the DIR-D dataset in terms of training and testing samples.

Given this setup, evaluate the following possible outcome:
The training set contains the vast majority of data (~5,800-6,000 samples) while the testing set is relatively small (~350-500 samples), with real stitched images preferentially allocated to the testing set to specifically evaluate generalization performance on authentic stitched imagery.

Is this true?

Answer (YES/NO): NO